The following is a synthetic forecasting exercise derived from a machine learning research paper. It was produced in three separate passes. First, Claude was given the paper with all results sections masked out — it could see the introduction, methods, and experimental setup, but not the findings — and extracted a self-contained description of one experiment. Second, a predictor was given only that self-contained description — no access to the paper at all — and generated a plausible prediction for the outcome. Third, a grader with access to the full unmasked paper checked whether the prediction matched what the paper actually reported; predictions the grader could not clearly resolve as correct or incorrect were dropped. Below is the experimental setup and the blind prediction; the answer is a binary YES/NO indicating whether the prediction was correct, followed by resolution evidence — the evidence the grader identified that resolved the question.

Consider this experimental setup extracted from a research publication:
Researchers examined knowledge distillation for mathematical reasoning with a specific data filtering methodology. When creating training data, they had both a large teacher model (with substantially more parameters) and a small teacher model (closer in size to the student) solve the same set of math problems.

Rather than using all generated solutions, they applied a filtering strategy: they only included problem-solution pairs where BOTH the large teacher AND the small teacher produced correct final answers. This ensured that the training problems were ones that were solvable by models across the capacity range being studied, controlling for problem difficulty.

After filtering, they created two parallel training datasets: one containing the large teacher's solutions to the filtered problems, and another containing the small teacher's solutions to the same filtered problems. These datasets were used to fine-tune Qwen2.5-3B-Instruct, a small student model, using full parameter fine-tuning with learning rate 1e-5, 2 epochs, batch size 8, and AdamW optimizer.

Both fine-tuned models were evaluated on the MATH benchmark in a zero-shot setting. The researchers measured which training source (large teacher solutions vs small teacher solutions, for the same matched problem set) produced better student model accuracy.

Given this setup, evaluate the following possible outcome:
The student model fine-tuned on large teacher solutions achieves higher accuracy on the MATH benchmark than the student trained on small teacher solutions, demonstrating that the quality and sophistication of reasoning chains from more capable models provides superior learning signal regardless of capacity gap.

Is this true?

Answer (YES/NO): NO